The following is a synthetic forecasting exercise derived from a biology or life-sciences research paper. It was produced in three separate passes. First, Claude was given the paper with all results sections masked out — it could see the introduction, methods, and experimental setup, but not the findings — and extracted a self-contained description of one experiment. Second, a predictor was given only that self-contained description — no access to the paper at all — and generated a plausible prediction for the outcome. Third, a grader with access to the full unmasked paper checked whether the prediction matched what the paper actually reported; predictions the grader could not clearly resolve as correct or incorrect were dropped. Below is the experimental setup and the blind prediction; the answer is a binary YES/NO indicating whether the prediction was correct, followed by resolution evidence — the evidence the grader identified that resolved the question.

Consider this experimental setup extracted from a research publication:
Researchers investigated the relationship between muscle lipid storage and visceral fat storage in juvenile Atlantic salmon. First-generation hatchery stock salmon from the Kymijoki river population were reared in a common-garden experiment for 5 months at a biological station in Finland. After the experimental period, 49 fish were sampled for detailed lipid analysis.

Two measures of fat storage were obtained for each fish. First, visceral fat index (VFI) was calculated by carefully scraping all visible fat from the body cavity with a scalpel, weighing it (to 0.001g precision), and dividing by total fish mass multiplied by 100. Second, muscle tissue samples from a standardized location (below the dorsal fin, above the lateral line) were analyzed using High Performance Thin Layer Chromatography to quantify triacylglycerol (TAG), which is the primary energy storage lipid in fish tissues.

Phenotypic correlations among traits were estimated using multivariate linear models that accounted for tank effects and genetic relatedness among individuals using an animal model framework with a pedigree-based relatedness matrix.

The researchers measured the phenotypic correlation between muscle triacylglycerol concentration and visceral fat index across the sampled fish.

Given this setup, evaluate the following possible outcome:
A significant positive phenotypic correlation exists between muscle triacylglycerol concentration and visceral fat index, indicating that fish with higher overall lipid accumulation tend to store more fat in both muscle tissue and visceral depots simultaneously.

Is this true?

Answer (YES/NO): NO